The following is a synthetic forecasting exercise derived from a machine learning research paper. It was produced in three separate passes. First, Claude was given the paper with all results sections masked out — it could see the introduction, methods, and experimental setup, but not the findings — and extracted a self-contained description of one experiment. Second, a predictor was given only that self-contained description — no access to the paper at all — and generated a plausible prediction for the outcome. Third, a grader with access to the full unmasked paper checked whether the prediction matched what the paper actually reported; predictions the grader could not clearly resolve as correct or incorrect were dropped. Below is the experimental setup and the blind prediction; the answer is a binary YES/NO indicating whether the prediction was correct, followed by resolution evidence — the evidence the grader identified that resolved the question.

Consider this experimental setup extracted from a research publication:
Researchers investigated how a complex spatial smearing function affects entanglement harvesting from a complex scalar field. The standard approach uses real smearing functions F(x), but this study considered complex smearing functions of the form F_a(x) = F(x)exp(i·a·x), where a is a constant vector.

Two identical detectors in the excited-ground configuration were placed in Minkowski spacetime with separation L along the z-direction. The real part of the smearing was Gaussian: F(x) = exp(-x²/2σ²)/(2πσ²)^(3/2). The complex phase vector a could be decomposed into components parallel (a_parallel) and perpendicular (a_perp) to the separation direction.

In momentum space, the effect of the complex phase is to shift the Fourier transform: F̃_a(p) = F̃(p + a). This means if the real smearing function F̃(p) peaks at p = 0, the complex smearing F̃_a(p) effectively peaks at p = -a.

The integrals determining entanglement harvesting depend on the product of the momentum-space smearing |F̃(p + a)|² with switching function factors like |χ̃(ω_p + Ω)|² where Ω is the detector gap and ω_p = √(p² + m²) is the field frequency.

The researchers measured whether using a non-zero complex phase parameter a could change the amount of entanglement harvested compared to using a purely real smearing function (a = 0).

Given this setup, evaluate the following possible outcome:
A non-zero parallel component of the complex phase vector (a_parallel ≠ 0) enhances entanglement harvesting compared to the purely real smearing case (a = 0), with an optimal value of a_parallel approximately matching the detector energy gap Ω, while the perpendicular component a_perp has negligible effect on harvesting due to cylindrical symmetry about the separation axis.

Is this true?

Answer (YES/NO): NO